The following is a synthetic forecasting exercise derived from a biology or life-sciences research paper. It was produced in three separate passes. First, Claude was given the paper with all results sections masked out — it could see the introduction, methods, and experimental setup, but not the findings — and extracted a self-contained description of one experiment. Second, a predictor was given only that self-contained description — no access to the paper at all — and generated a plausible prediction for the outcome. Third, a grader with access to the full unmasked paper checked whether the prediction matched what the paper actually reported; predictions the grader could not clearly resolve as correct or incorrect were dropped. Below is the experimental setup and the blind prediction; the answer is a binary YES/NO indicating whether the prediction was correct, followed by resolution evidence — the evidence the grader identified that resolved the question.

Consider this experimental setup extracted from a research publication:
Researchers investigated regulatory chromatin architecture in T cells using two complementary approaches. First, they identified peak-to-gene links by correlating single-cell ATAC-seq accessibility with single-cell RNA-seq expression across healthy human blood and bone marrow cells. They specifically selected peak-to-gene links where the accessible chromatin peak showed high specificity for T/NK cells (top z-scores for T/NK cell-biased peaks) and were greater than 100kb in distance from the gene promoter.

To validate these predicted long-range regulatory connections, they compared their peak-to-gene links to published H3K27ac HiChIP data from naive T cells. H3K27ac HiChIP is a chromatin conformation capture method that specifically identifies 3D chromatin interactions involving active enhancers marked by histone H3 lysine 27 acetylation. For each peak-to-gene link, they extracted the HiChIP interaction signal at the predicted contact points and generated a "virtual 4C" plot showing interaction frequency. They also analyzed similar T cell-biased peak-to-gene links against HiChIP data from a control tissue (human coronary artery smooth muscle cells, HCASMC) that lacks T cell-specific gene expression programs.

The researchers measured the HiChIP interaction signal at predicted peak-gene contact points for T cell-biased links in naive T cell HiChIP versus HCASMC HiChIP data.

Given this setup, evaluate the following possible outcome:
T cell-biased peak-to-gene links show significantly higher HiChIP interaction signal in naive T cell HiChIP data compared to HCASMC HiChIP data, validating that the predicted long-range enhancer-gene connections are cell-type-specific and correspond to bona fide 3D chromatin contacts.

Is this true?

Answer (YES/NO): YES